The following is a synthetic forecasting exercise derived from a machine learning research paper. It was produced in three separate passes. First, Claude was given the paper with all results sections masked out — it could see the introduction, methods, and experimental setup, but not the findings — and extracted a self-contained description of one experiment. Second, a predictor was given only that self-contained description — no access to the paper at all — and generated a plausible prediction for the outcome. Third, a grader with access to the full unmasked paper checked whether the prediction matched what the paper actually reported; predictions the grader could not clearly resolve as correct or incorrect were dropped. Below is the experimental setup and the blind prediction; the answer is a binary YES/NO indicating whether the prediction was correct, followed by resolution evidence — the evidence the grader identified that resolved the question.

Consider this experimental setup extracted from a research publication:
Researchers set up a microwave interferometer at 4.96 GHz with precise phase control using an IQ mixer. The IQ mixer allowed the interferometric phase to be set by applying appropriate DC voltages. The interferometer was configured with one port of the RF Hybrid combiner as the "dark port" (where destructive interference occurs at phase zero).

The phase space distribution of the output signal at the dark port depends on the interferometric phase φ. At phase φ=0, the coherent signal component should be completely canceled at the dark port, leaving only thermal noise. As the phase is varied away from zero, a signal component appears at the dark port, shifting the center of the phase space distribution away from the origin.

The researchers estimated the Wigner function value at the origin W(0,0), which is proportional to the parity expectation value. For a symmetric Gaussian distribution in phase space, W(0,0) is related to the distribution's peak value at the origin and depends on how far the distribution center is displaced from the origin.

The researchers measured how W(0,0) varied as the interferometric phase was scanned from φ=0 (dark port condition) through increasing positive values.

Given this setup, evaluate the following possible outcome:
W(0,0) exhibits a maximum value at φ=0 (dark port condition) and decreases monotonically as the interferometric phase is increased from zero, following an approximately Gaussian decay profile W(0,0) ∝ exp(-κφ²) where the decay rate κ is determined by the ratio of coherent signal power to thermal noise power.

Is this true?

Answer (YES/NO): YES